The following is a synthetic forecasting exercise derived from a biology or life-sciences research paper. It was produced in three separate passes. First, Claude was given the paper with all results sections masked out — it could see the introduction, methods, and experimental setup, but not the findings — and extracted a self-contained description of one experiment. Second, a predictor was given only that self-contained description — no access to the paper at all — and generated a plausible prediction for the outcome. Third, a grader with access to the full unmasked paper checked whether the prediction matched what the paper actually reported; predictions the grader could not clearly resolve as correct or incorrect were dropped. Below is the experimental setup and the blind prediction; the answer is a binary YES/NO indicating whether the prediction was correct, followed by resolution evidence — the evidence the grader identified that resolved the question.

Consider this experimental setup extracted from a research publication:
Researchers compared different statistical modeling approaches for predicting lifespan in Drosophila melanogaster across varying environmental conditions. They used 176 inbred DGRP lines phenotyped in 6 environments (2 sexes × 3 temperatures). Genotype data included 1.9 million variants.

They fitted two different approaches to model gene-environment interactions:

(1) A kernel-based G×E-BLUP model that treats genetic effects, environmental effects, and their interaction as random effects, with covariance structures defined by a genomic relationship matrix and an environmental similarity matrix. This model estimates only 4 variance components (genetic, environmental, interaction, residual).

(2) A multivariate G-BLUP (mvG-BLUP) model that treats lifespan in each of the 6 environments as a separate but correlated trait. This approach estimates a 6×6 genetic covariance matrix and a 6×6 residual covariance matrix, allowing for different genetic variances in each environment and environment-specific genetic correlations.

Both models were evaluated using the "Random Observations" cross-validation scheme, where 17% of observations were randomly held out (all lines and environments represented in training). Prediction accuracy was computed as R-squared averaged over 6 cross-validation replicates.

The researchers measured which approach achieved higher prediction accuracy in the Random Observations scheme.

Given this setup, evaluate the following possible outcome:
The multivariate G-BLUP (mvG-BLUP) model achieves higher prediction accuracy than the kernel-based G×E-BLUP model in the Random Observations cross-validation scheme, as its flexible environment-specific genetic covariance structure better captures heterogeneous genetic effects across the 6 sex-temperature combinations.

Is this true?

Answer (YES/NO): YES